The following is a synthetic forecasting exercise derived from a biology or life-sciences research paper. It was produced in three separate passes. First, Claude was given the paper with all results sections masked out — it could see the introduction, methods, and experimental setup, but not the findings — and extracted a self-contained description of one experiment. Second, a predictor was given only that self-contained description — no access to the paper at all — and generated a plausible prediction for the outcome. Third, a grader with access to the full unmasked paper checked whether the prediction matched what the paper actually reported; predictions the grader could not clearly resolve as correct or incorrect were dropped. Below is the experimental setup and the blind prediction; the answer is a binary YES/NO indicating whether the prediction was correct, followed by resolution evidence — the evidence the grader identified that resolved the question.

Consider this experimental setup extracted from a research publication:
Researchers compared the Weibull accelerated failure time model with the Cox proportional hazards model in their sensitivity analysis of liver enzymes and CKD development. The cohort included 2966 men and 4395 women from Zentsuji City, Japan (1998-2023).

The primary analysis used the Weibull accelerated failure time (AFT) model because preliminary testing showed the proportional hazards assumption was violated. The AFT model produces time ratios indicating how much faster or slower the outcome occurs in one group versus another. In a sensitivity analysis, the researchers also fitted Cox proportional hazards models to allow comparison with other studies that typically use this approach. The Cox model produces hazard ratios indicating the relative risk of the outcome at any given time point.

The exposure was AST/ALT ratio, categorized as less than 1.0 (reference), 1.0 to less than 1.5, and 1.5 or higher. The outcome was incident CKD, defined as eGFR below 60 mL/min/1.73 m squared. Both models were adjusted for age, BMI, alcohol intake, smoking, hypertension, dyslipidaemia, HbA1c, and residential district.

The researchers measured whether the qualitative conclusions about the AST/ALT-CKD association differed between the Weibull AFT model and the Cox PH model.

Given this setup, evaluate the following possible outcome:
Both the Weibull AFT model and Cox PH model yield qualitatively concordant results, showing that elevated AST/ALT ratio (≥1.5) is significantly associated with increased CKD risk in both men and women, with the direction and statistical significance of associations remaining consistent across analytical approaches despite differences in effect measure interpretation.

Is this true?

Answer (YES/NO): NO